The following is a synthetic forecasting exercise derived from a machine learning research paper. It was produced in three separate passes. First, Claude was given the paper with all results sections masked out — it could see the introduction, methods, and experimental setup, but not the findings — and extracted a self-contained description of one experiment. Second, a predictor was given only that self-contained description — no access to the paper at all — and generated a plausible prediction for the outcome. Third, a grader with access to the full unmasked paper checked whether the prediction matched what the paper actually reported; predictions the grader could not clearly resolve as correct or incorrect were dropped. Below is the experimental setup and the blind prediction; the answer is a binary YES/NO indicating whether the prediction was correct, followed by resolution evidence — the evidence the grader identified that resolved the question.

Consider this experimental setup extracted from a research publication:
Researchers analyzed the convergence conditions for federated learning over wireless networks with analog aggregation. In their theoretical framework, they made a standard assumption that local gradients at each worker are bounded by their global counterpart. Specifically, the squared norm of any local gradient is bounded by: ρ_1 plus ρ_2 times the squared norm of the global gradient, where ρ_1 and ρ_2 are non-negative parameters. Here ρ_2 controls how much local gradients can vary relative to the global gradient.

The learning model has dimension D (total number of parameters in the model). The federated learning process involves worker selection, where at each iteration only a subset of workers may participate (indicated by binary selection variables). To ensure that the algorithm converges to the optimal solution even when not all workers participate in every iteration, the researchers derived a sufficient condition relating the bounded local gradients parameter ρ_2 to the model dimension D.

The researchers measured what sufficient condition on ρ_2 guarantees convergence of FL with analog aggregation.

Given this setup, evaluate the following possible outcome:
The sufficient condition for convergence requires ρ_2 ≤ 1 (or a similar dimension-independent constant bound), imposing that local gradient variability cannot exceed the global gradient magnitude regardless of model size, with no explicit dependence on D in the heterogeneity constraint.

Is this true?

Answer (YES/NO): NO